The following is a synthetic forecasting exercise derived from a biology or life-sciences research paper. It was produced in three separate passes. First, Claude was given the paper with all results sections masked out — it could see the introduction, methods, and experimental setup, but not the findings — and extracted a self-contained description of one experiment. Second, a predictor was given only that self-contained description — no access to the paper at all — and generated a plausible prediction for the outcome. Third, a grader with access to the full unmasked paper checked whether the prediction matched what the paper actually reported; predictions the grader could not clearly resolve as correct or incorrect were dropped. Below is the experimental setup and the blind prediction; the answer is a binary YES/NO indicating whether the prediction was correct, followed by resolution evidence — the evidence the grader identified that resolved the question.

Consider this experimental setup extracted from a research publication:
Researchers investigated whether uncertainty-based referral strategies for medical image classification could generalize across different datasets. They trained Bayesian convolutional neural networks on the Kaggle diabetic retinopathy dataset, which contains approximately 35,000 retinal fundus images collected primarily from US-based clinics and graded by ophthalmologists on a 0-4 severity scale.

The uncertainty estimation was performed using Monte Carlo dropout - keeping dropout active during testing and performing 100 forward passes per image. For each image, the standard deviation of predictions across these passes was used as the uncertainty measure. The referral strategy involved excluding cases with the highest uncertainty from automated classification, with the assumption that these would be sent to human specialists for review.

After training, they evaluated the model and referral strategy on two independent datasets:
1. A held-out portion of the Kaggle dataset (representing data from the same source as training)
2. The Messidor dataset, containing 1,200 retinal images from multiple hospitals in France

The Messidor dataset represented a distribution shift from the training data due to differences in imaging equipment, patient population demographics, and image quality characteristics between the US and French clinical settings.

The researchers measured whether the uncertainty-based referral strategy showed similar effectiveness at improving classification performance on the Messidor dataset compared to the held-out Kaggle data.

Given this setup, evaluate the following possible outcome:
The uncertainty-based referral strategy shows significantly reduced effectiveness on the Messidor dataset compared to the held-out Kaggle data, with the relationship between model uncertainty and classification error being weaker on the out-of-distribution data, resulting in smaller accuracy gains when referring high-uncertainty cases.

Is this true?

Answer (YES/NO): NO